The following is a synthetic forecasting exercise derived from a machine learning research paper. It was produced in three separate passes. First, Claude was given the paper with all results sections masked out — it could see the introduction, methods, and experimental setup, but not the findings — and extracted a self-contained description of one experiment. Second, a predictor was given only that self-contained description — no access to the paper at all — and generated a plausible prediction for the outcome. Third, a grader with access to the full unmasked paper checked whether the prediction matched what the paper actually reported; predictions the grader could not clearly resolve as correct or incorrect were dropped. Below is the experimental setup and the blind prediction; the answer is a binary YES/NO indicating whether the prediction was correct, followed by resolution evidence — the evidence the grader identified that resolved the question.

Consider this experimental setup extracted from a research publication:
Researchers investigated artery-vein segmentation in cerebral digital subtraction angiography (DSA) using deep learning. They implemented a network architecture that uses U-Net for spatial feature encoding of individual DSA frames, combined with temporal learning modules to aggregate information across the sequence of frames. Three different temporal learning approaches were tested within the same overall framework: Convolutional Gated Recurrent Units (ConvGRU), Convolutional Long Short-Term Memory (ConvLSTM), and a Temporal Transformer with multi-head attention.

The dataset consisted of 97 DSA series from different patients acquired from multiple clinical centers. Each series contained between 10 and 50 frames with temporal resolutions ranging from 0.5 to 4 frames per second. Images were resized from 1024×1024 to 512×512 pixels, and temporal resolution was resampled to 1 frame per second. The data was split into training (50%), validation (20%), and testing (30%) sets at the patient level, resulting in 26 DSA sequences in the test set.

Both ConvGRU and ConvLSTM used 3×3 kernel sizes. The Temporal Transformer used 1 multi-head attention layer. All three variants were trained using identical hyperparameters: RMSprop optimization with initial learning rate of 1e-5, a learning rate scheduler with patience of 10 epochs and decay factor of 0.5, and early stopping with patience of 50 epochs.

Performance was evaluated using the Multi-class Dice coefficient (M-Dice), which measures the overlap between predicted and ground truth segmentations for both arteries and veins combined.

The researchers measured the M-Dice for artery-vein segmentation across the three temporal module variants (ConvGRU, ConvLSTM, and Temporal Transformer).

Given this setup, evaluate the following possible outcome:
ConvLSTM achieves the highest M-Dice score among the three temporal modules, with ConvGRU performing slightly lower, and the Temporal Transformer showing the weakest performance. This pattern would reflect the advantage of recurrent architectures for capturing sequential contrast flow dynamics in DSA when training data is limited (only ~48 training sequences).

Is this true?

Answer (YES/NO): NO